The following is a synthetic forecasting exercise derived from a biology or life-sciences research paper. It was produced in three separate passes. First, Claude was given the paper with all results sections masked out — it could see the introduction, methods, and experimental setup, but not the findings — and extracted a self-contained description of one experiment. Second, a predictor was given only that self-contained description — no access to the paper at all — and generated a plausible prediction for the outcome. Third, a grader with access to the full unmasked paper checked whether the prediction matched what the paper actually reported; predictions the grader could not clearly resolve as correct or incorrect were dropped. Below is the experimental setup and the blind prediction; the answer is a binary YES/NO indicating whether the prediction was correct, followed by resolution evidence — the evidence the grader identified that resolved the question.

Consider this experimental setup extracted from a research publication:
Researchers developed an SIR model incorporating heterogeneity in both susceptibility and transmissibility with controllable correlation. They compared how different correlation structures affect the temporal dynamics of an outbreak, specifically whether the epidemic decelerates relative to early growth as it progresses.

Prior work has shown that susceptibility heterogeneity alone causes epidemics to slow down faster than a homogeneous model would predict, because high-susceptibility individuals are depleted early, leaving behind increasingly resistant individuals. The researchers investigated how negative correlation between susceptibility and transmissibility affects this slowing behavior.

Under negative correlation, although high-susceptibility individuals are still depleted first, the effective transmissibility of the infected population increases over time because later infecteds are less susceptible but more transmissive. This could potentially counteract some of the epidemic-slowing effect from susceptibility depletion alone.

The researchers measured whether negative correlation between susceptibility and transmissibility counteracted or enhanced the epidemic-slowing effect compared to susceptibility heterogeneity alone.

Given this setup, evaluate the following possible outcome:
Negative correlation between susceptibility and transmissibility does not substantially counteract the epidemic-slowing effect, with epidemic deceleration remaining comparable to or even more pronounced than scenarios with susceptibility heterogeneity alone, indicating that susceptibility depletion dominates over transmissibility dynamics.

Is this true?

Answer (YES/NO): NO